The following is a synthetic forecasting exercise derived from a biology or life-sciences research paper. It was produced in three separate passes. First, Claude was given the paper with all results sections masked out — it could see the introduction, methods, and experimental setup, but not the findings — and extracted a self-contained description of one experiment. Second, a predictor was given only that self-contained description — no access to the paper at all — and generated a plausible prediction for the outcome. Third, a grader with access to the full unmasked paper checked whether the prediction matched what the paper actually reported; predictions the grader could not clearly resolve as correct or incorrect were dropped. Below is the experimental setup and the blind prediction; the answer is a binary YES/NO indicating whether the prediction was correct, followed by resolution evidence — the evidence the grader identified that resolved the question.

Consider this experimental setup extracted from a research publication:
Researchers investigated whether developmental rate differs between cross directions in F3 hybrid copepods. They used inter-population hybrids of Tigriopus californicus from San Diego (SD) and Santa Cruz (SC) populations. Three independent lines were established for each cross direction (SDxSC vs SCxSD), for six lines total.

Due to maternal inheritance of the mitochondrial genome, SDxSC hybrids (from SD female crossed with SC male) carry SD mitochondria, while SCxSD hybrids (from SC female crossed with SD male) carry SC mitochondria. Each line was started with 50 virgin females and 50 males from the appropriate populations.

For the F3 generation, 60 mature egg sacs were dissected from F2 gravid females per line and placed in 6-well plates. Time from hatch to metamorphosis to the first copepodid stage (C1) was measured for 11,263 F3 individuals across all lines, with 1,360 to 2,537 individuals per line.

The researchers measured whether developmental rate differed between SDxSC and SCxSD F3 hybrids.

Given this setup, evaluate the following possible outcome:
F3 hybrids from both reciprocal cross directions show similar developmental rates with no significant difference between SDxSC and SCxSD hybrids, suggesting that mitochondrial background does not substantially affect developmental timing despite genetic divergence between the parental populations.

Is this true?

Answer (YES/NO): YES